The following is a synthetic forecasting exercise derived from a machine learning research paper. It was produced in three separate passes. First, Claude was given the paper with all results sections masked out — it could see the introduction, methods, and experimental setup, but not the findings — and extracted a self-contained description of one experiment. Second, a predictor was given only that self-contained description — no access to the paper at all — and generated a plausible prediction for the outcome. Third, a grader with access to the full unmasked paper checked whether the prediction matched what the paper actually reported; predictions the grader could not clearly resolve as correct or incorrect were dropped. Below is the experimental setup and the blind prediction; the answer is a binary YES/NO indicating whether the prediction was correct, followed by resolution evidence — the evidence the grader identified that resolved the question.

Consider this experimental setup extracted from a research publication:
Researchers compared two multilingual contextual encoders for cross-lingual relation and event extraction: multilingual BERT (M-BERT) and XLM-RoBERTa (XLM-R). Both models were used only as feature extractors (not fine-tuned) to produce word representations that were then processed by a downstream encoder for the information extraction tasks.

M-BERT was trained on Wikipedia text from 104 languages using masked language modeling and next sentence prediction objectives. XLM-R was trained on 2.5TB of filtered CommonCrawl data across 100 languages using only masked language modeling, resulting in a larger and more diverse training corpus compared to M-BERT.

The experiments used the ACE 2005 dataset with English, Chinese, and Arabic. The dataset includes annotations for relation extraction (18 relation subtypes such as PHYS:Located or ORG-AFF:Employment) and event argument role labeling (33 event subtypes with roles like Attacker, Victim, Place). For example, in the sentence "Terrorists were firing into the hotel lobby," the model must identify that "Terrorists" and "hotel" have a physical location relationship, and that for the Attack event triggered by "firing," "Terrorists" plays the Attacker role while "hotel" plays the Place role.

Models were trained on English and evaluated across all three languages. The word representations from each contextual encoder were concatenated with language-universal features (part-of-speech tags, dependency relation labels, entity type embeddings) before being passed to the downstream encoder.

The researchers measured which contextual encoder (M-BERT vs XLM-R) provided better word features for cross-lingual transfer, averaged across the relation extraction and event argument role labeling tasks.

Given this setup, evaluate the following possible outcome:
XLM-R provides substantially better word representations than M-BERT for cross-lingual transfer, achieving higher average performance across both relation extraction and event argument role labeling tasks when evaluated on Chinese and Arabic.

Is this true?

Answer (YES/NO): NO